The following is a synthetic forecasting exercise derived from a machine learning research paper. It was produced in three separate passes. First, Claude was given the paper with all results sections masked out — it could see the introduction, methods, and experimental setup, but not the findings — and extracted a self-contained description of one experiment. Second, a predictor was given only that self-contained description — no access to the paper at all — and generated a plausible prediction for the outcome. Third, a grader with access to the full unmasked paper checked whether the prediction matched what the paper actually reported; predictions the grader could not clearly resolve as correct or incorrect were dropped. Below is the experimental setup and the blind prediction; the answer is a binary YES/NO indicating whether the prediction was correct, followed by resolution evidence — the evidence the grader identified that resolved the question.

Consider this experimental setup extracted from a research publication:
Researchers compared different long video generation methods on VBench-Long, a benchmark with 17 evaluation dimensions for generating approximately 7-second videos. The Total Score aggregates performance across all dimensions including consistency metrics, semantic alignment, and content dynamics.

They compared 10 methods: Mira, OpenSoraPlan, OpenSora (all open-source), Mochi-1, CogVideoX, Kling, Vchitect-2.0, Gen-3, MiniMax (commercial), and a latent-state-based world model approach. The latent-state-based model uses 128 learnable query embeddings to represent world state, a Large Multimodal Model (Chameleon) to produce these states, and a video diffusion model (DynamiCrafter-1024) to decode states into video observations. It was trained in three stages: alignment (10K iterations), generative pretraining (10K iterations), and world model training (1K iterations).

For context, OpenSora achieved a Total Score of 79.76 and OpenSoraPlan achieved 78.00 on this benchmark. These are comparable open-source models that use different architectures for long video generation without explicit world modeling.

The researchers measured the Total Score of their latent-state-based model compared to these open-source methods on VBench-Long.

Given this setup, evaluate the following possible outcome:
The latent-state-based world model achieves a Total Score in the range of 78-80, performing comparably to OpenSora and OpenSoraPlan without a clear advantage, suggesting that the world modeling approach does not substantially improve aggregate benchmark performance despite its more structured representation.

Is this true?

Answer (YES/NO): YES